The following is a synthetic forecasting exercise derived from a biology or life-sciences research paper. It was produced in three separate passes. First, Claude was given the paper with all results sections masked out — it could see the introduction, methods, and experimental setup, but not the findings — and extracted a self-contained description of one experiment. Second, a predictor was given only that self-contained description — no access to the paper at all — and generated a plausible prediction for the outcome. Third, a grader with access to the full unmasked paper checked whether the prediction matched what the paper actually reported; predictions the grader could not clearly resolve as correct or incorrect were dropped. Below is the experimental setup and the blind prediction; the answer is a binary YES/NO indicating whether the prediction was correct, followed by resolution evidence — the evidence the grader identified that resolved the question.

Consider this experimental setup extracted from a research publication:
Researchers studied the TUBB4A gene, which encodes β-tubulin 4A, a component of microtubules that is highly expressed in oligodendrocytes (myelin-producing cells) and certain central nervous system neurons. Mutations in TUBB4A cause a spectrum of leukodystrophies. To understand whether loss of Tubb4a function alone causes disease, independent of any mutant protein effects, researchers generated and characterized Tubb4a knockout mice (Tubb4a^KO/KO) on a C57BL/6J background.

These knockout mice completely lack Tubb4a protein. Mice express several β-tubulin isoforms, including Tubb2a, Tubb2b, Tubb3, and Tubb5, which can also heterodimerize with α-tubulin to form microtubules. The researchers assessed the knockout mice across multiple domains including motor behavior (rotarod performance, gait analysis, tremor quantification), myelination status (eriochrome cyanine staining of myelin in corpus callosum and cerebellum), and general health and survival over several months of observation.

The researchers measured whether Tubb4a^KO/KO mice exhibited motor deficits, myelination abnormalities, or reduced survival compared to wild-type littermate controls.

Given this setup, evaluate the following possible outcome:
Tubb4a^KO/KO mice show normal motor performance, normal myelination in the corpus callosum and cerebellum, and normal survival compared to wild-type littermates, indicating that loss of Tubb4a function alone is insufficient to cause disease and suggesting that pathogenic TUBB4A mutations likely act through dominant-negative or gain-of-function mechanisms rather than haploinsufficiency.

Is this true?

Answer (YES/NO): YES